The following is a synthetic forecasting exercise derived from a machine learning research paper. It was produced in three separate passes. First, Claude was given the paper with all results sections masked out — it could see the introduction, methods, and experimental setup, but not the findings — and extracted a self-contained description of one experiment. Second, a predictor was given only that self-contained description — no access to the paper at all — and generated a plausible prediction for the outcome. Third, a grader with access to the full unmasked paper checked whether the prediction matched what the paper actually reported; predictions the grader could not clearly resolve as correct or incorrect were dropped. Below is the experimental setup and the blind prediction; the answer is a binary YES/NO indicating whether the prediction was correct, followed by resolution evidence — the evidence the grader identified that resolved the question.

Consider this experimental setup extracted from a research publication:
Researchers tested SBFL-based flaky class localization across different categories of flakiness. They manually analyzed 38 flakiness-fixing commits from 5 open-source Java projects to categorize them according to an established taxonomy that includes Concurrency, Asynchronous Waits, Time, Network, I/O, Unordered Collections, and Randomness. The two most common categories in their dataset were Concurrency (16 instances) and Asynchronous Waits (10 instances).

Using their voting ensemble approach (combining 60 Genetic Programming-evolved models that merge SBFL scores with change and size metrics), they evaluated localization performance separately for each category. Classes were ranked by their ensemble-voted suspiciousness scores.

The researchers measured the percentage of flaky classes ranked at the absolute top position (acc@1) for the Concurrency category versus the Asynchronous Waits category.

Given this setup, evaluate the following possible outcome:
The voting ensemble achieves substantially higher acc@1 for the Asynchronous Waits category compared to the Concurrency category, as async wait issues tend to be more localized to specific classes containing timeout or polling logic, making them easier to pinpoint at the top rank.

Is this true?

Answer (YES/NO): NO